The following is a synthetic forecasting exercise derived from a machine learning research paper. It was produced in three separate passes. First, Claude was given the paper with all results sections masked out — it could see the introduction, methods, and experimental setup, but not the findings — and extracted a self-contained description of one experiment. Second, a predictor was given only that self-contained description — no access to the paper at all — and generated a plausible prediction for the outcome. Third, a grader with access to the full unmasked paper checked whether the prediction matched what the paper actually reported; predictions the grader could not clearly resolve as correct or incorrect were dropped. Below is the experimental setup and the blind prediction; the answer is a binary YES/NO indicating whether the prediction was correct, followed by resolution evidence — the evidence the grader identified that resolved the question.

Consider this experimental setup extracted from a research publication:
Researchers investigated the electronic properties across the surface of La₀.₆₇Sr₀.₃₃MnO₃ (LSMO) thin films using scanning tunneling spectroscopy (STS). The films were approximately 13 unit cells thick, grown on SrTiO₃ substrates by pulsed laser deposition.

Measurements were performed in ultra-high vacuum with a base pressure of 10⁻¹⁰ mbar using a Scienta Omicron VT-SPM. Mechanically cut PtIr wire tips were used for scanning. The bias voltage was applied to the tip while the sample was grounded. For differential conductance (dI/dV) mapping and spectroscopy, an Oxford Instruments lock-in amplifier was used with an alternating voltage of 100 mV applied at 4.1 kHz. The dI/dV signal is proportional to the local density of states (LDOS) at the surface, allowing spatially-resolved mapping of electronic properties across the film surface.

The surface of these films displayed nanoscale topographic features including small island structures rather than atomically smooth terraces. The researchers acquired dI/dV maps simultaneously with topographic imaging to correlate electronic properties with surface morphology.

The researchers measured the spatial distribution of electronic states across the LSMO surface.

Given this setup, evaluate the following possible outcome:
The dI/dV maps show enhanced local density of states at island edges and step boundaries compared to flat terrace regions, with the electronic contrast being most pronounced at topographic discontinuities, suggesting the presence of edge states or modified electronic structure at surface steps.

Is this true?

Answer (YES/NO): NO